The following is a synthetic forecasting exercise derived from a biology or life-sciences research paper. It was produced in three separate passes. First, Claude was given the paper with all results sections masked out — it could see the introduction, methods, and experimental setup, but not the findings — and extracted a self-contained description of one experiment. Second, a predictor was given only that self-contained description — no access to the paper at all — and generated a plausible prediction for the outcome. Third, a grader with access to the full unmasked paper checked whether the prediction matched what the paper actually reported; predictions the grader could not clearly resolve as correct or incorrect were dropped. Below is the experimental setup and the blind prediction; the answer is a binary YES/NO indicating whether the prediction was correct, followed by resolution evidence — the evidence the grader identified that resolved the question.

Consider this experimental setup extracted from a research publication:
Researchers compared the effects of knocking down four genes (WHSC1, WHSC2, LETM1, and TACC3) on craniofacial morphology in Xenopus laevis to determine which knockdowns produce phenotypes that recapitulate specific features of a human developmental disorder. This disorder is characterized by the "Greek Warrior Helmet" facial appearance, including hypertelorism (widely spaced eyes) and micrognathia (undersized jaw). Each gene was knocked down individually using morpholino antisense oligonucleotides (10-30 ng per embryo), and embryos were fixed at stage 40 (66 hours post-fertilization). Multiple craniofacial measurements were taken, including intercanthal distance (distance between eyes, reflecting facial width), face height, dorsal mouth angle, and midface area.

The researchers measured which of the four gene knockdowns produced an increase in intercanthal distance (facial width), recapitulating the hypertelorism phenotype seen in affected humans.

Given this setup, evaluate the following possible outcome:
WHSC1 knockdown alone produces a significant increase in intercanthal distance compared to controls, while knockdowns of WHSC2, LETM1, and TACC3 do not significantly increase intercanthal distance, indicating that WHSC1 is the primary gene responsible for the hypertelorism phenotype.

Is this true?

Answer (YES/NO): YES